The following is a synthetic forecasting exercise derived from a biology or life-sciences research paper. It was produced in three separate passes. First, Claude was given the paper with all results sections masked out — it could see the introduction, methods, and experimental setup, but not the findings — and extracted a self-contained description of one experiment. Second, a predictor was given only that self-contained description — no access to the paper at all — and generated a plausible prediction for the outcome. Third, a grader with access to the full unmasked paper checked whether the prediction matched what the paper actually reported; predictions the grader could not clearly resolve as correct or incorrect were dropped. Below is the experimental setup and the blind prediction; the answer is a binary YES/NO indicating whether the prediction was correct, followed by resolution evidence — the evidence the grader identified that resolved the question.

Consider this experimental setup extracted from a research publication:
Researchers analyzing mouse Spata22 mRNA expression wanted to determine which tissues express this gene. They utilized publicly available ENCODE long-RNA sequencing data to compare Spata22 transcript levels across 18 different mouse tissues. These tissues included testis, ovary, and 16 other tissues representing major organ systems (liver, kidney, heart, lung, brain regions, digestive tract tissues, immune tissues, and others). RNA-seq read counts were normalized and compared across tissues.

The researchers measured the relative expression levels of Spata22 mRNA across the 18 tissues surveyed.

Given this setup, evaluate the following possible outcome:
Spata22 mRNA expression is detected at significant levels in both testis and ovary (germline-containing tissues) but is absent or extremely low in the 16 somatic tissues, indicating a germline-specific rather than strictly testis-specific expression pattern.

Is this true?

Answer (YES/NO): NO